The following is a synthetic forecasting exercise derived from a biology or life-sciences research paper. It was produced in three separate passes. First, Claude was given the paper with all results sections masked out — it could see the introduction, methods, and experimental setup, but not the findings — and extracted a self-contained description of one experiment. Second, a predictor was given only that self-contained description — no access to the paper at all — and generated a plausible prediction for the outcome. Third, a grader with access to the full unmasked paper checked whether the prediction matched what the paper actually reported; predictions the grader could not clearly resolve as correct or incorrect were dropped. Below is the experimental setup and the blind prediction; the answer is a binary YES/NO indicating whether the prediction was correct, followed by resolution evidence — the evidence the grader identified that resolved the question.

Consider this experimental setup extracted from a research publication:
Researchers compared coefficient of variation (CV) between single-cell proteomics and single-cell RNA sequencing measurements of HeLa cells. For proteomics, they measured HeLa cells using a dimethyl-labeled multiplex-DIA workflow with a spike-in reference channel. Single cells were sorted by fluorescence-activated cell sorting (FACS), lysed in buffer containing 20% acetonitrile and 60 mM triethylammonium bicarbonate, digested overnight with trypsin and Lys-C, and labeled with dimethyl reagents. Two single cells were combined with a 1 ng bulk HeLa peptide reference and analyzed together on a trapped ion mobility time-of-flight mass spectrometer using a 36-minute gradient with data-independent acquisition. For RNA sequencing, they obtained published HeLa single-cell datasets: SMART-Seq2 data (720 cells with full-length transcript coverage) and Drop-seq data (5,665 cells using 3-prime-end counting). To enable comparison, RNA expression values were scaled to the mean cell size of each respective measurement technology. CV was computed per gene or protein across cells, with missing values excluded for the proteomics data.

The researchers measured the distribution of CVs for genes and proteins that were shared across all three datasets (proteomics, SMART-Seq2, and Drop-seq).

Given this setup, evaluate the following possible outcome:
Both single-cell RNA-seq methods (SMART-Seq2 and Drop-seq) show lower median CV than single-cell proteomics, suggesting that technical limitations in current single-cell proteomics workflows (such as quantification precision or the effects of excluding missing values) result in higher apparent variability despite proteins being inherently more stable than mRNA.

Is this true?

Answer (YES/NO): NO